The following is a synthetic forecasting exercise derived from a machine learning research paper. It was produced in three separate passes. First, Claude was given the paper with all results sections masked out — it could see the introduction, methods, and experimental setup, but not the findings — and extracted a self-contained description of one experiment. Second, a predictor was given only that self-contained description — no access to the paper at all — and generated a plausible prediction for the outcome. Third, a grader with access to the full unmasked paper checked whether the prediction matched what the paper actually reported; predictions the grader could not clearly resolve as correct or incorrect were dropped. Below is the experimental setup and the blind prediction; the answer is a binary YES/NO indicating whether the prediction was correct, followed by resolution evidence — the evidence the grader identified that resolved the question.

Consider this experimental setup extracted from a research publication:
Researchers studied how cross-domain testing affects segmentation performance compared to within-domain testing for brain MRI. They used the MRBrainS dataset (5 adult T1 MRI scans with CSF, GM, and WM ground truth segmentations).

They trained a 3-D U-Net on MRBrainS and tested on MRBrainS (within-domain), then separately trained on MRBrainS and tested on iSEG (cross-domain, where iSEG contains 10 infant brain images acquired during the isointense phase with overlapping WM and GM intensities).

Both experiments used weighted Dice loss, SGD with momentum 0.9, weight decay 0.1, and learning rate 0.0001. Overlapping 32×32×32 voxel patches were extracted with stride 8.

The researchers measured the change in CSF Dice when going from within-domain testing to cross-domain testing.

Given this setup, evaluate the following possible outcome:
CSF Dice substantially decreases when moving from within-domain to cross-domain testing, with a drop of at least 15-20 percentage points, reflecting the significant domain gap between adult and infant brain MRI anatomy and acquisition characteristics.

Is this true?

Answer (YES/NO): YES